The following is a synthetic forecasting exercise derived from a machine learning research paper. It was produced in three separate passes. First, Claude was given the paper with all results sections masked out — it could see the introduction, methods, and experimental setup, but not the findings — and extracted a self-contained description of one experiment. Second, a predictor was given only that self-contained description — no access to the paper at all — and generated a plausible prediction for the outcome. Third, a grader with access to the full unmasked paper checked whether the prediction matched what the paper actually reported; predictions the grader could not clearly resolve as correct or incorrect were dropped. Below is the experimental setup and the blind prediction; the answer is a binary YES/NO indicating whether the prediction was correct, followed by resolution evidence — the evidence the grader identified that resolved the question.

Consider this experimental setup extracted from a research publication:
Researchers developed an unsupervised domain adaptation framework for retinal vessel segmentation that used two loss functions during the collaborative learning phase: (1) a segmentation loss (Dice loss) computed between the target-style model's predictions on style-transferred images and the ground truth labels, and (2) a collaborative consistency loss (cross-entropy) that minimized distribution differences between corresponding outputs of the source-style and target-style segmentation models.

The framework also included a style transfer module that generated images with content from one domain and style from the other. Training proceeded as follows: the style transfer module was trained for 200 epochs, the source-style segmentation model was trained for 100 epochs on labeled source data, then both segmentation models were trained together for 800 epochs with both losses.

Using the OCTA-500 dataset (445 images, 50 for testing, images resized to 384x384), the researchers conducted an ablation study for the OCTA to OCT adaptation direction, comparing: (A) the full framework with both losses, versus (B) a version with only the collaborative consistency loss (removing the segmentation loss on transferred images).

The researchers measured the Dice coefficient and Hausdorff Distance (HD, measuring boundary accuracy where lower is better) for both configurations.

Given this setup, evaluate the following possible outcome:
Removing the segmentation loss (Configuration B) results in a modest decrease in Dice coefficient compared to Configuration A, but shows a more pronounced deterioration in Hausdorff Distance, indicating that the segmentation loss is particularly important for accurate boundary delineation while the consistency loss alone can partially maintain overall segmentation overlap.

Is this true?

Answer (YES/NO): NO